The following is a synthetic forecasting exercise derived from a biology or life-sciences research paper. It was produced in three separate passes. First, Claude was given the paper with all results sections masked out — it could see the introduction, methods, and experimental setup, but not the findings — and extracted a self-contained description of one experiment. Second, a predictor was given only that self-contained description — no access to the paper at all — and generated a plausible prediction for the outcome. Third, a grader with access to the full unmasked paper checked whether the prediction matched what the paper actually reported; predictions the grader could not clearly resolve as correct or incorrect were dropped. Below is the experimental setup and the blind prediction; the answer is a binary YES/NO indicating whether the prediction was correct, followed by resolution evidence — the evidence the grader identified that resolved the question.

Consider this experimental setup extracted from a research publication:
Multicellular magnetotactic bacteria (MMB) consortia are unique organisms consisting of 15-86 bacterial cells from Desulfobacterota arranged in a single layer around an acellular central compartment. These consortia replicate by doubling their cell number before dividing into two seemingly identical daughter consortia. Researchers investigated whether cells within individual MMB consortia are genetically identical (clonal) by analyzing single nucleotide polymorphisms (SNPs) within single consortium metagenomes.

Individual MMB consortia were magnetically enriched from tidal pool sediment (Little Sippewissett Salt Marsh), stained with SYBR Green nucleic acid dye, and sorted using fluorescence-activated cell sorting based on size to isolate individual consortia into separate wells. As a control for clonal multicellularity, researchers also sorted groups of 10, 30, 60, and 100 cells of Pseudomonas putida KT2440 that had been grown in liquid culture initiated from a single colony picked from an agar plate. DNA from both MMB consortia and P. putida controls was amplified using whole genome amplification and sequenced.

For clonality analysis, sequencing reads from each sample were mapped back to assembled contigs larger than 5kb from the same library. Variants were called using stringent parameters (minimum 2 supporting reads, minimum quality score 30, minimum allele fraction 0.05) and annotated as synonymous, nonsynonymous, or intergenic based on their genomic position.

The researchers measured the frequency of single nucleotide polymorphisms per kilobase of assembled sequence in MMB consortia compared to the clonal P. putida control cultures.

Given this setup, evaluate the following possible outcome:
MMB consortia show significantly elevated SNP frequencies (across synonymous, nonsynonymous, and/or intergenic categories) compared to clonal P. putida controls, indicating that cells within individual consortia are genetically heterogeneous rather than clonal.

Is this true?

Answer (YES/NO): YES